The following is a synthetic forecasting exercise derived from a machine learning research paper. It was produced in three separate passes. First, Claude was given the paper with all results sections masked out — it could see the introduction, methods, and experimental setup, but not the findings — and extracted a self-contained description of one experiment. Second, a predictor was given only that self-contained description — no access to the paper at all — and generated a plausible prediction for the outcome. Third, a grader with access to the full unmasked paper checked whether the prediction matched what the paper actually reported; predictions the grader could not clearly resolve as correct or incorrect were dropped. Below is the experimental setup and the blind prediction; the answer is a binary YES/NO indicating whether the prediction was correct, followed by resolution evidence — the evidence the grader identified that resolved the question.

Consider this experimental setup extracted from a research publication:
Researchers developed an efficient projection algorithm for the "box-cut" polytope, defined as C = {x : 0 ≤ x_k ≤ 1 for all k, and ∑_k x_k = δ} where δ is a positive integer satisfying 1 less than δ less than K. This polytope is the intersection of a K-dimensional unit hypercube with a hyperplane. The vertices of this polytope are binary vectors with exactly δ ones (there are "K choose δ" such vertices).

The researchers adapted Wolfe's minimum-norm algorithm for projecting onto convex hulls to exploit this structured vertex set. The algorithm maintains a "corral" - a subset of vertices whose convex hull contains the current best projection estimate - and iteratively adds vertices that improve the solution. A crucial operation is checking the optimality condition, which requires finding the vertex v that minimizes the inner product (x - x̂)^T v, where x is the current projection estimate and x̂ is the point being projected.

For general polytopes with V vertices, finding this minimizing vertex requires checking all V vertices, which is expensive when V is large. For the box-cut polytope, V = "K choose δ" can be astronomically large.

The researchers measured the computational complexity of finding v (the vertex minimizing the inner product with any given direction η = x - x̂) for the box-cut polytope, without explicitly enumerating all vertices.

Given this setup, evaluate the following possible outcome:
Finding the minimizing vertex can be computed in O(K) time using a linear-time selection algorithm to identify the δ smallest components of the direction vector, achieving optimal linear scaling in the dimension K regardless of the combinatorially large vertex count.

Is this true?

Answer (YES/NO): NO